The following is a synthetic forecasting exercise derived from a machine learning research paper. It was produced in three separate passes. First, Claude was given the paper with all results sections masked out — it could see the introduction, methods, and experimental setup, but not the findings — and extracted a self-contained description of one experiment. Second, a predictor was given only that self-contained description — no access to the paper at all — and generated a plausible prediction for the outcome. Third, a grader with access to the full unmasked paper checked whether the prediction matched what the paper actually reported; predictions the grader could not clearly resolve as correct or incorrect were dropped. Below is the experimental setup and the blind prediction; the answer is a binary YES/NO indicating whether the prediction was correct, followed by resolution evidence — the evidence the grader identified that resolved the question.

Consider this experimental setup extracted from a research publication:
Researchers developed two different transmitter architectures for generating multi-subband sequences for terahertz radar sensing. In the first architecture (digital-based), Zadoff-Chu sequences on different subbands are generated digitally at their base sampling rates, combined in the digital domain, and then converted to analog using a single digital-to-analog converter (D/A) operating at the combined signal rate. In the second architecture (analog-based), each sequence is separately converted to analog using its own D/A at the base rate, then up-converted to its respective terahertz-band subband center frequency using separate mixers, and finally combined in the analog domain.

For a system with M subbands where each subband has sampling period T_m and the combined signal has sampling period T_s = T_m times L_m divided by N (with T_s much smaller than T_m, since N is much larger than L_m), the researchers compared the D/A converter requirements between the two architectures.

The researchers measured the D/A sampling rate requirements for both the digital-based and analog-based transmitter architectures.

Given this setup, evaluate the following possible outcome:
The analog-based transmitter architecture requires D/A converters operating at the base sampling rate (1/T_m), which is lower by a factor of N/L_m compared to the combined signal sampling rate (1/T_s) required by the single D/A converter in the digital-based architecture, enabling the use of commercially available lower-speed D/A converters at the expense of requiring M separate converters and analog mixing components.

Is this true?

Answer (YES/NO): YES